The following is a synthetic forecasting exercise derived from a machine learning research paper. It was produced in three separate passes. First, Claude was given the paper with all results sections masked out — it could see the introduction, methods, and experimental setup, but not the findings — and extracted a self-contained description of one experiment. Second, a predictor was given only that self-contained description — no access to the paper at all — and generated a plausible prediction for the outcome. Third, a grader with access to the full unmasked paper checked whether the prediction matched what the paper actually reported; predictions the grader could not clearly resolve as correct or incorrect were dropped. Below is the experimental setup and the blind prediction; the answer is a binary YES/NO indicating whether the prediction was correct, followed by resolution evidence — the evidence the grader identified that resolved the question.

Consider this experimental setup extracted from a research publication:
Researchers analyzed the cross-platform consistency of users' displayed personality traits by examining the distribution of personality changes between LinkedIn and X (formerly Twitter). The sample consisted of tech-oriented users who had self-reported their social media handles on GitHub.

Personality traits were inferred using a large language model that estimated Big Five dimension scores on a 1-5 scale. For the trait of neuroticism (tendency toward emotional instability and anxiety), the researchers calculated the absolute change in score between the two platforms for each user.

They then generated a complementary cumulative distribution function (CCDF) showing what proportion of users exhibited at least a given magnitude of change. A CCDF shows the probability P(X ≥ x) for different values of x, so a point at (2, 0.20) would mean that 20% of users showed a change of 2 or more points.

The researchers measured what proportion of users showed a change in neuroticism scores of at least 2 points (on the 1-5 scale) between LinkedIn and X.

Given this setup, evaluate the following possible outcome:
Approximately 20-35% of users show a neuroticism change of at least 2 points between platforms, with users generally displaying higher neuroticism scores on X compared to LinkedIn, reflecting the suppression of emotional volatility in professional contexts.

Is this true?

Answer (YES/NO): YES